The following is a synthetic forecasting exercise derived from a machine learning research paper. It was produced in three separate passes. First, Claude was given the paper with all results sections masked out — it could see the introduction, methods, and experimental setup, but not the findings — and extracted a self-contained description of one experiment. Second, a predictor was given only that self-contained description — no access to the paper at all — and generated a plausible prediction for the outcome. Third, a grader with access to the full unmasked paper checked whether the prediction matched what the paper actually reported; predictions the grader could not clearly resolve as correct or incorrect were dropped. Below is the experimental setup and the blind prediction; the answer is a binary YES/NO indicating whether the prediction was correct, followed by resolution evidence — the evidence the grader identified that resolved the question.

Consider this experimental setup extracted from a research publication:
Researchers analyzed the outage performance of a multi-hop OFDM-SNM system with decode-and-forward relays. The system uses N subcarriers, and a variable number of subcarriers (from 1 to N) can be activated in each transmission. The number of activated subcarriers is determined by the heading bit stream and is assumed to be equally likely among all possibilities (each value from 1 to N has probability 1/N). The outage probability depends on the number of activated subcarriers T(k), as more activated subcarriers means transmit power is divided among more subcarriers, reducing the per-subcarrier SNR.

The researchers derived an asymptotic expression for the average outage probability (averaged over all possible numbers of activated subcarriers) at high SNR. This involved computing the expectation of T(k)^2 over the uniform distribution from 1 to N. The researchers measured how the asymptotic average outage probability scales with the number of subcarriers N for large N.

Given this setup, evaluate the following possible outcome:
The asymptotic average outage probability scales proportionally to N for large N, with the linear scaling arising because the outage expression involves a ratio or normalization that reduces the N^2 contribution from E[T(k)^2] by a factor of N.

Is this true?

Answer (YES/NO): NO